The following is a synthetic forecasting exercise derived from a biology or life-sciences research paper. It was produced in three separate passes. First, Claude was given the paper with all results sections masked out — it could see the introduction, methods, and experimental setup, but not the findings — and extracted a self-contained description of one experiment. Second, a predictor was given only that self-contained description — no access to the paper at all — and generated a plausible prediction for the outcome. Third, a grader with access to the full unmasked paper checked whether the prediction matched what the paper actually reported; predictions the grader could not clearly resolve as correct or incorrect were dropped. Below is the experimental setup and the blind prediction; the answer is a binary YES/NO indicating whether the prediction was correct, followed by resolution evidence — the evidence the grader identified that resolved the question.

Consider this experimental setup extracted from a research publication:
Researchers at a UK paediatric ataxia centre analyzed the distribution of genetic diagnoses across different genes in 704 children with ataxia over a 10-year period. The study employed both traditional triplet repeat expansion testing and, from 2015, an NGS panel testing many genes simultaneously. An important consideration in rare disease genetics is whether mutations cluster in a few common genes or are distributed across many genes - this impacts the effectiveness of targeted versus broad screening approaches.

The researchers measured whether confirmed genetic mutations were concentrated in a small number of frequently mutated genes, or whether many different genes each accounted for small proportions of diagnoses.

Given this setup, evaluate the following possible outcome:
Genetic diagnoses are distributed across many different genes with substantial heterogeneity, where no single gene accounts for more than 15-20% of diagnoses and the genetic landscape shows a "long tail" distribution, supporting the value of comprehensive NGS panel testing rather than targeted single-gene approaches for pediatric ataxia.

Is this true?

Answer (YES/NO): NO